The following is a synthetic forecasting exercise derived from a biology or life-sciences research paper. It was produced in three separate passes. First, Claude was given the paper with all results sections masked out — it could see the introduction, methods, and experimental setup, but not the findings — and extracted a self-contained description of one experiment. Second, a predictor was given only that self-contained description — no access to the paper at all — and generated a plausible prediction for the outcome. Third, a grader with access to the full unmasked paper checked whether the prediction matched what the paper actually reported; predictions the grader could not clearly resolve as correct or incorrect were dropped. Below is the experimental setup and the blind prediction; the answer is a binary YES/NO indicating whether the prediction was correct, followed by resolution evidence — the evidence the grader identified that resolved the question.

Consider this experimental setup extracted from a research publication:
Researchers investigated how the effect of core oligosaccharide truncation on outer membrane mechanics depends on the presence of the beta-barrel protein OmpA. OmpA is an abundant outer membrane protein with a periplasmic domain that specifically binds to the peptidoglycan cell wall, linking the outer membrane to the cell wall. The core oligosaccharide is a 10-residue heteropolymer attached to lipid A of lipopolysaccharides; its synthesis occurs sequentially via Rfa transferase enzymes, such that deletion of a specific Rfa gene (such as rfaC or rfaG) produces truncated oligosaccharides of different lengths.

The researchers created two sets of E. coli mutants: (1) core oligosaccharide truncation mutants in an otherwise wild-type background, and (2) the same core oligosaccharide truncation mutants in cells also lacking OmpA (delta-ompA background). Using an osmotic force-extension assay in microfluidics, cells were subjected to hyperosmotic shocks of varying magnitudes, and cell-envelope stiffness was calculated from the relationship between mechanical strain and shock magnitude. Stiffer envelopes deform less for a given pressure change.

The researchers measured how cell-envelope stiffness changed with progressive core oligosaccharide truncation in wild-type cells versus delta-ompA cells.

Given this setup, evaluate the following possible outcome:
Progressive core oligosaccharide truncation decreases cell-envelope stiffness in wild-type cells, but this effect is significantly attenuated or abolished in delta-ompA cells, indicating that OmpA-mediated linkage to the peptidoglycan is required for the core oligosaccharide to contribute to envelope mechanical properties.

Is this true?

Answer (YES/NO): NO